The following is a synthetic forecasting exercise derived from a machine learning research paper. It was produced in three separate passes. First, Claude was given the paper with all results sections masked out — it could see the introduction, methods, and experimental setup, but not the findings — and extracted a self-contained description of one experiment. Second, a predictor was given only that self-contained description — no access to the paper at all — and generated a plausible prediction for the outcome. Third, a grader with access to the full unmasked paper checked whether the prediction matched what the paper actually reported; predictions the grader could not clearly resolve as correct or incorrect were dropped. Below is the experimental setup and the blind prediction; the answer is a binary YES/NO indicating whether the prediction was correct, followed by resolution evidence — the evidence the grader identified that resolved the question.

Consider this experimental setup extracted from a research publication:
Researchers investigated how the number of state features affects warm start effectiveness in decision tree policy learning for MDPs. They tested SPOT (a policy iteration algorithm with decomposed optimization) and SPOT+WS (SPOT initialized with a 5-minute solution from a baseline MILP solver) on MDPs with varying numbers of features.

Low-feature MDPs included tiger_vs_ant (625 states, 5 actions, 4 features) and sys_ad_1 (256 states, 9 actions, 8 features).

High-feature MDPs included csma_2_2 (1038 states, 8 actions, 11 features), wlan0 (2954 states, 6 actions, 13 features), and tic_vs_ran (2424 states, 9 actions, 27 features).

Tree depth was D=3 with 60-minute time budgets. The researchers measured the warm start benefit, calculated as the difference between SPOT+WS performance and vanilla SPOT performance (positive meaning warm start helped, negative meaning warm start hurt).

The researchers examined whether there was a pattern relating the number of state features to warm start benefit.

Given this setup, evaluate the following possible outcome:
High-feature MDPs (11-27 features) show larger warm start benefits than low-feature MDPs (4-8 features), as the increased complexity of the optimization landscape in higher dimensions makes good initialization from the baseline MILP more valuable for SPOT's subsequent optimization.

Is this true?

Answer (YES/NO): YES